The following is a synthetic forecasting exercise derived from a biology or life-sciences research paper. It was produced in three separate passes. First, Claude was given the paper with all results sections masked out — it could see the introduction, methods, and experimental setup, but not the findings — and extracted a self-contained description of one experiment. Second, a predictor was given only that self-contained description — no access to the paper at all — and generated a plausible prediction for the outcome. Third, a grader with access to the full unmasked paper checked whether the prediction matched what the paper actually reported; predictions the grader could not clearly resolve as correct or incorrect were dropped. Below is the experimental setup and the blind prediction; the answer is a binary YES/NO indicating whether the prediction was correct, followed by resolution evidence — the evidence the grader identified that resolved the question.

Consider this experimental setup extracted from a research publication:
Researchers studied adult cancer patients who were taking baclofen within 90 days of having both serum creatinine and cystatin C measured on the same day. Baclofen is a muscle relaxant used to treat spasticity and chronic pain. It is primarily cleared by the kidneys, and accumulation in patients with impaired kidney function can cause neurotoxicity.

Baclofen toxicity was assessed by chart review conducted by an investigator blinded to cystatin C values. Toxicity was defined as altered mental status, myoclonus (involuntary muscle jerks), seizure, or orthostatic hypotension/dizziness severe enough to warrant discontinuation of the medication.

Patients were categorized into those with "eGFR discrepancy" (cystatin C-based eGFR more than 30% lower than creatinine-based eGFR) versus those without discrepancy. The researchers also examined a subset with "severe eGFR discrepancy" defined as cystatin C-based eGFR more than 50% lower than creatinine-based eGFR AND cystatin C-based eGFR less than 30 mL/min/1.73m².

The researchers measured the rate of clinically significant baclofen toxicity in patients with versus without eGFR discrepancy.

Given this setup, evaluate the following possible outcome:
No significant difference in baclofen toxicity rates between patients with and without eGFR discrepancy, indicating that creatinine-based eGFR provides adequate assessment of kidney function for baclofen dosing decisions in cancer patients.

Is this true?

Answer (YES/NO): NO